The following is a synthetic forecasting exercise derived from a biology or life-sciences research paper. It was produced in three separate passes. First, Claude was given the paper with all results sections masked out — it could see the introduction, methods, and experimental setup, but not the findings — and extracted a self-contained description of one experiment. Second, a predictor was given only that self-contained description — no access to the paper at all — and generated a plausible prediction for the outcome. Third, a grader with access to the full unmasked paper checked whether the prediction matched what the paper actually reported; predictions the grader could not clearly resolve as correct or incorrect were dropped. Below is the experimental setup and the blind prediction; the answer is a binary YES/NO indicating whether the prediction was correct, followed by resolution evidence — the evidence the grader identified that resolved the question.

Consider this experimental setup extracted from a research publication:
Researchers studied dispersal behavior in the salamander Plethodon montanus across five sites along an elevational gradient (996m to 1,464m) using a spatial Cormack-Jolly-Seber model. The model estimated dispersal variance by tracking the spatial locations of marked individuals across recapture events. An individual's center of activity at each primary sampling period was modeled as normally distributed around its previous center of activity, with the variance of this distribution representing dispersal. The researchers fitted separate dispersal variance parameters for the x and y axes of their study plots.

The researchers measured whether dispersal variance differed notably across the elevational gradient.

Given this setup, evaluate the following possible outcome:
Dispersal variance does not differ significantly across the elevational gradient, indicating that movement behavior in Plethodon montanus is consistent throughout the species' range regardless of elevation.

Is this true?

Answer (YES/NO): YES